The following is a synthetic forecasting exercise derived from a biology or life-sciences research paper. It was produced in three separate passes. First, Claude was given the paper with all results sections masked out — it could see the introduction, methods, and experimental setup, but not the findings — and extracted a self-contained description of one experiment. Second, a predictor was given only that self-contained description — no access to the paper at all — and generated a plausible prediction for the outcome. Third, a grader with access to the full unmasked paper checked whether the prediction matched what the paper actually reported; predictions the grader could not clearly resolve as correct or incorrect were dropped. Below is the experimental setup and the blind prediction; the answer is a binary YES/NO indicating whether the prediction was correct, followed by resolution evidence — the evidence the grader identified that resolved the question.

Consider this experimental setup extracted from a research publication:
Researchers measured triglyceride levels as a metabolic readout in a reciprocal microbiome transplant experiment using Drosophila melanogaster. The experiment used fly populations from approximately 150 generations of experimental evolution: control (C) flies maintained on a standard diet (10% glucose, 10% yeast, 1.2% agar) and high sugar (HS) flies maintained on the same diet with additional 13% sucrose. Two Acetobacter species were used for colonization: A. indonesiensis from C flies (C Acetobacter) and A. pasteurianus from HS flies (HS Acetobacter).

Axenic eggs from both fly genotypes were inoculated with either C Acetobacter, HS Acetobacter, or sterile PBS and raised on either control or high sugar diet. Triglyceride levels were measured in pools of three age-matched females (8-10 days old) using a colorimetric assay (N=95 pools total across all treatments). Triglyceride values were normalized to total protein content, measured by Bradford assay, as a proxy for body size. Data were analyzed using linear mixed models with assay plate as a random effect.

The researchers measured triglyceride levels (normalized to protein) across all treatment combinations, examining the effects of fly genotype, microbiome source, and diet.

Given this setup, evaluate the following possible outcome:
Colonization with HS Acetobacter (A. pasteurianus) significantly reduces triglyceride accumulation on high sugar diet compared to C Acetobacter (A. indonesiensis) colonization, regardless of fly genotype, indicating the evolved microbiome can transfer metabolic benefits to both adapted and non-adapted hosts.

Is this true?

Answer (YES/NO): NO